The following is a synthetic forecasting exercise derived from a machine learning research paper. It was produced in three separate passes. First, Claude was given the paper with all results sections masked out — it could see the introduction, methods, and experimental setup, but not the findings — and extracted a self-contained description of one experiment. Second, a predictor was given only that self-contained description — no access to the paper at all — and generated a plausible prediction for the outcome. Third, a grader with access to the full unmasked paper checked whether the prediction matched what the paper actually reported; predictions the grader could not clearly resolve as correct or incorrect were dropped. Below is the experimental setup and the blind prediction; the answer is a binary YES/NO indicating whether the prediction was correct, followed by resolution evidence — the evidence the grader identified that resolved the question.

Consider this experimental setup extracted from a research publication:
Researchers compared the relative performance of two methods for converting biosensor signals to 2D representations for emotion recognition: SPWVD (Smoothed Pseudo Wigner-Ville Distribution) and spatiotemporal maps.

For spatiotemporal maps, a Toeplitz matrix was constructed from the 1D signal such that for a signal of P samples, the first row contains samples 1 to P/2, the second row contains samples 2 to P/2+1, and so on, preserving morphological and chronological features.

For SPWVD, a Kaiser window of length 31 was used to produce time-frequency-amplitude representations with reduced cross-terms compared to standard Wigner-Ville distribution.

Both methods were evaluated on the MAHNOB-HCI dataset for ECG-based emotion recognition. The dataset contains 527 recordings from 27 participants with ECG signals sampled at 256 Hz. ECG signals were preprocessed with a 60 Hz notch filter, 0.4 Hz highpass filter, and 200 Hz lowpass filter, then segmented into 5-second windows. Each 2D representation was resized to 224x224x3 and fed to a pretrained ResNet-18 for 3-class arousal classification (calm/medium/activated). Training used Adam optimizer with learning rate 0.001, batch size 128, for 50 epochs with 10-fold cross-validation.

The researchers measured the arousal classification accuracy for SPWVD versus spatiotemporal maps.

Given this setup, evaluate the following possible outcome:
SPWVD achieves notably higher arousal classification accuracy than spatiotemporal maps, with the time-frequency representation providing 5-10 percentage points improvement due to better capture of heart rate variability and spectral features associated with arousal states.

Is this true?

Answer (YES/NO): NO